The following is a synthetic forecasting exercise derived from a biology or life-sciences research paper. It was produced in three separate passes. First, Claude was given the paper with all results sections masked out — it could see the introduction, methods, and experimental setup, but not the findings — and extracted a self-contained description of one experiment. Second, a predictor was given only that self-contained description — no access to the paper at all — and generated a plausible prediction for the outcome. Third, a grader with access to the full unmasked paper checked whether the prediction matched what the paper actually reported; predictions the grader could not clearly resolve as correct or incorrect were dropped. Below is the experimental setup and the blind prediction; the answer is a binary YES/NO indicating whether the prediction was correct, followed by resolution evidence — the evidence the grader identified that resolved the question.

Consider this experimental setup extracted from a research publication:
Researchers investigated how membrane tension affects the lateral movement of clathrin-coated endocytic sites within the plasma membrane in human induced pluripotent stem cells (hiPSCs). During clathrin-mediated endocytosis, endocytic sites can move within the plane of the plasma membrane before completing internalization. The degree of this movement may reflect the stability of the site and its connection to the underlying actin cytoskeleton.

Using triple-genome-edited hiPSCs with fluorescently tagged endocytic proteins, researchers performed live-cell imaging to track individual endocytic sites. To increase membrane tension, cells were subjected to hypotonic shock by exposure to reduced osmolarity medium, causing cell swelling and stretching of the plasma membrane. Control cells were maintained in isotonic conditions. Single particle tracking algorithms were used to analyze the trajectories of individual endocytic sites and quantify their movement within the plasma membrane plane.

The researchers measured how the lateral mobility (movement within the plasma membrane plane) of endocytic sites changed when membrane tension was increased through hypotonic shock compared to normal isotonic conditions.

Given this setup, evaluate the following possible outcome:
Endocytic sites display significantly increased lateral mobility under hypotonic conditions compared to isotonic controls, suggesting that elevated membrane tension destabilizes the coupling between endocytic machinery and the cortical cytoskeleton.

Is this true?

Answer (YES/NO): NO